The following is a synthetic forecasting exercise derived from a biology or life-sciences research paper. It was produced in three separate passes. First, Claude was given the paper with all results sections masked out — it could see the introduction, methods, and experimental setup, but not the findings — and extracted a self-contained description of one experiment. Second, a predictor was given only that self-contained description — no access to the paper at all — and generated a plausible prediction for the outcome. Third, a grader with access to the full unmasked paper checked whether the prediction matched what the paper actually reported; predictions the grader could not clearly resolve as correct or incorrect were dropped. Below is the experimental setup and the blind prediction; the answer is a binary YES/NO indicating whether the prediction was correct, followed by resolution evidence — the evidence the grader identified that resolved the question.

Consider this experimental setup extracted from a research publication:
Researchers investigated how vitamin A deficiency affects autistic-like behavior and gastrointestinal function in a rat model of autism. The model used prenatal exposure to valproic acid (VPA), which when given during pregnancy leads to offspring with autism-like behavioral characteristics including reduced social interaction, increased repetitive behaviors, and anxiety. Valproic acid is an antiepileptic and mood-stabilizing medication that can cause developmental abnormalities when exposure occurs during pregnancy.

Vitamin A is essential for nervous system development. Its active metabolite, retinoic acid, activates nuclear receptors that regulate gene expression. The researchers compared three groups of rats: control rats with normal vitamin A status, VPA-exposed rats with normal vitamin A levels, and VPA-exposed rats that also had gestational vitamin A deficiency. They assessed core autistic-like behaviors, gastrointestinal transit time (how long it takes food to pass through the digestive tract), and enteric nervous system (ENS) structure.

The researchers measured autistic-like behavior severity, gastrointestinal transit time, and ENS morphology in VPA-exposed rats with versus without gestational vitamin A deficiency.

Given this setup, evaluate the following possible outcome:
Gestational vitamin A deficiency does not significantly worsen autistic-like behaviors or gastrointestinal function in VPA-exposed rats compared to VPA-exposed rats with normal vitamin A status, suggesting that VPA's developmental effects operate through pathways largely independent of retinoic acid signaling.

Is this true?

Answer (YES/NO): NO